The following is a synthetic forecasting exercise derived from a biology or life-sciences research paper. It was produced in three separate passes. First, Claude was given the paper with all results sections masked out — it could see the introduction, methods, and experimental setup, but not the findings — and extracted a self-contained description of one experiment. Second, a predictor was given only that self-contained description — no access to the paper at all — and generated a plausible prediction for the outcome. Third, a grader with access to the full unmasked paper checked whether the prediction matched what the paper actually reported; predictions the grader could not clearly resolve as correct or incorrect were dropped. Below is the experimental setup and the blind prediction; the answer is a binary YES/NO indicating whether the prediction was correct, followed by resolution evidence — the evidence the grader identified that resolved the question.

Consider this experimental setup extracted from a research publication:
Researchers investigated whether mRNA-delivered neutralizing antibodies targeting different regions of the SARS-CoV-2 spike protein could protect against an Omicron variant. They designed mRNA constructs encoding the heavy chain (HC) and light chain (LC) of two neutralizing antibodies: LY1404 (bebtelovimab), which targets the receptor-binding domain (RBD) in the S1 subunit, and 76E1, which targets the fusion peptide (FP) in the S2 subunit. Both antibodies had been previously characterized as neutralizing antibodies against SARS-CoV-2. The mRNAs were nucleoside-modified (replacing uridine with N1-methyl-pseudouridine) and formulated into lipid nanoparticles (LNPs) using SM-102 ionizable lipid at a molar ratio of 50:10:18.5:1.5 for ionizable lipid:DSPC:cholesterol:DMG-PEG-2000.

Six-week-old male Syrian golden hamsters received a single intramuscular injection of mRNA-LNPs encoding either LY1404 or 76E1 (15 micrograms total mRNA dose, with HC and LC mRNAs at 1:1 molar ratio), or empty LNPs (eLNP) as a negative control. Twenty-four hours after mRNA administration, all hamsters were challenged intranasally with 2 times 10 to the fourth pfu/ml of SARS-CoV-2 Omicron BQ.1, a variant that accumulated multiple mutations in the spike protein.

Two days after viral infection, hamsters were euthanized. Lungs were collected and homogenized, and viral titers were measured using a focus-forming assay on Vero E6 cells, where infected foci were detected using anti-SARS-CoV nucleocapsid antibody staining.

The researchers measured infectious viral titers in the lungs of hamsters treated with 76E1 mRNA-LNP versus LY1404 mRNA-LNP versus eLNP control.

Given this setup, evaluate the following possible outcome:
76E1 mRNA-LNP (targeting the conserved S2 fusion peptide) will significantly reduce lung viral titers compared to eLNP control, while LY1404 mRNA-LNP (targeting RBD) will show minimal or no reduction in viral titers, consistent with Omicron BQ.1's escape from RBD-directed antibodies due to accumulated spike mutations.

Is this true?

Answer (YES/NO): NO